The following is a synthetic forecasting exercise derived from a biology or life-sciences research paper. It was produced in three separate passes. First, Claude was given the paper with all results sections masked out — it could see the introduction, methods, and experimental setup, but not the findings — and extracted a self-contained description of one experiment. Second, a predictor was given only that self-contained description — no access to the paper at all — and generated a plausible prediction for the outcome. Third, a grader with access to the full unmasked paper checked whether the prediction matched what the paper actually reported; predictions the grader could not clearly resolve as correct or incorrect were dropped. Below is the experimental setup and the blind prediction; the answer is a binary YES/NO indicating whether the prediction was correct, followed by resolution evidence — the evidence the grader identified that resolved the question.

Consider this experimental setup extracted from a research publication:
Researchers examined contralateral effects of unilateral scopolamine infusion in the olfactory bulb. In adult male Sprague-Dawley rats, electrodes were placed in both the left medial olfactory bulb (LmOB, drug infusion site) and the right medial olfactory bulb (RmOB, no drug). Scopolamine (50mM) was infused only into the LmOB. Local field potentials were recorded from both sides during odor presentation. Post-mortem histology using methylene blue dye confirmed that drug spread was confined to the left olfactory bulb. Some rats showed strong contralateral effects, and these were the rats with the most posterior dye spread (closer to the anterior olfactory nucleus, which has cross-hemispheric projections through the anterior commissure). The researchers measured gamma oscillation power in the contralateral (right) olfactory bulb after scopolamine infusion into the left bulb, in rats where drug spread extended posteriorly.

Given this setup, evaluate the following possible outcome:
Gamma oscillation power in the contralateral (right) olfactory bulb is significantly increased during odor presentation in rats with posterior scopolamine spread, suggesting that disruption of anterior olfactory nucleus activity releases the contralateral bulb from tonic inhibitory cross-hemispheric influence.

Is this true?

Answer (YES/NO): NO